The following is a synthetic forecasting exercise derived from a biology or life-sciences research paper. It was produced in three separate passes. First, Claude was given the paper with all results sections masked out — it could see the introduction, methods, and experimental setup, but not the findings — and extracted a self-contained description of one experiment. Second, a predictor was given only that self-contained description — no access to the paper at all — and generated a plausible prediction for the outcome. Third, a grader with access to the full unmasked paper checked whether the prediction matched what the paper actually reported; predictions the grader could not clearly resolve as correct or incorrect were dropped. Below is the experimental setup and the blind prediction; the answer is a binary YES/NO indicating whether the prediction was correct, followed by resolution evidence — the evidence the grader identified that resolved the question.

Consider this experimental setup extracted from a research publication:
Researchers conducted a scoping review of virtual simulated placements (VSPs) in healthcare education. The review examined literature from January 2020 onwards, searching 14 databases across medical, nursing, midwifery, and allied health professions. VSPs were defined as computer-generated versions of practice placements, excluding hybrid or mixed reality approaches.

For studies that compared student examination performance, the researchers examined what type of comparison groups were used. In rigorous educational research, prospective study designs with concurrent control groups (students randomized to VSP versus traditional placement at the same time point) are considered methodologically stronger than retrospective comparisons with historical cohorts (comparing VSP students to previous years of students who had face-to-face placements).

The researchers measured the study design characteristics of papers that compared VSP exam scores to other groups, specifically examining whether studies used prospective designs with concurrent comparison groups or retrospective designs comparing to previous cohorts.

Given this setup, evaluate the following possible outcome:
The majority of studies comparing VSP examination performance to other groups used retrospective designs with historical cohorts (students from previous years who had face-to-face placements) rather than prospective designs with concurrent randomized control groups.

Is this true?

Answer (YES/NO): YES